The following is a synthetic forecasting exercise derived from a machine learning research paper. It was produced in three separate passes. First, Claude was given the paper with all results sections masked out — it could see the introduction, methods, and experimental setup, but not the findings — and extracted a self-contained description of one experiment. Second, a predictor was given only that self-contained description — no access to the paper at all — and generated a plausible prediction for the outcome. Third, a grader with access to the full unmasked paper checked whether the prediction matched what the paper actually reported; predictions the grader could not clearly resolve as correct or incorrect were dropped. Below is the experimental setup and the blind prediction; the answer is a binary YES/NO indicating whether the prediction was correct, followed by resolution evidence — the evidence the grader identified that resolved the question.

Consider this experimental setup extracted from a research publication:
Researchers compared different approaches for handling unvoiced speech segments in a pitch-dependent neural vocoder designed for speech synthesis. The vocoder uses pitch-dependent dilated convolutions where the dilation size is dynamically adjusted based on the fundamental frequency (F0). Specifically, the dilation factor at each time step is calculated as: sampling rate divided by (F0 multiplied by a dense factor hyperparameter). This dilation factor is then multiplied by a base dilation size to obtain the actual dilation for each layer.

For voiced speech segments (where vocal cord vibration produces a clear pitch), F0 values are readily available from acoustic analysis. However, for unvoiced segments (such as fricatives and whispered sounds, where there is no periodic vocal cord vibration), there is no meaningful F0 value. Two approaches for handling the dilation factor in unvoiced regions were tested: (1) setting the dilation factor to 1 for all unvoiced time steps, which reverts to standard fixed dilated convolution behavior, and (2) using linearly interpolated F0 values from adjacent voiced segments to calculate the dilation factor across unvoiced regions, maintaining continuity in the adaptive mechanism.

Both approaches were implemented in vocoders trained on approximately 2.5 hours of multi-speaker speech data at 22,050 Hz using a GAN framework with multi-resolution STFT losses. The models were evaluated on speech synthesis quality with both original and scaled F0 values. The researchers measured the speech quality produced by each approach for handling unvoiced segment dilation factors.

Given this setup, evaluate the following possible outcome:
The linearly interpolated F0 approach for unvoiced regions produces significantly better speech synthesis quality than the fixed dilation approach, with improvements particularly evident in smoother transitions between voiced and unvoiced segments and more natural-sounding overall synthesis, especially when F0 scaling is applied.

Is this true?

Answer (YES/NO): NO